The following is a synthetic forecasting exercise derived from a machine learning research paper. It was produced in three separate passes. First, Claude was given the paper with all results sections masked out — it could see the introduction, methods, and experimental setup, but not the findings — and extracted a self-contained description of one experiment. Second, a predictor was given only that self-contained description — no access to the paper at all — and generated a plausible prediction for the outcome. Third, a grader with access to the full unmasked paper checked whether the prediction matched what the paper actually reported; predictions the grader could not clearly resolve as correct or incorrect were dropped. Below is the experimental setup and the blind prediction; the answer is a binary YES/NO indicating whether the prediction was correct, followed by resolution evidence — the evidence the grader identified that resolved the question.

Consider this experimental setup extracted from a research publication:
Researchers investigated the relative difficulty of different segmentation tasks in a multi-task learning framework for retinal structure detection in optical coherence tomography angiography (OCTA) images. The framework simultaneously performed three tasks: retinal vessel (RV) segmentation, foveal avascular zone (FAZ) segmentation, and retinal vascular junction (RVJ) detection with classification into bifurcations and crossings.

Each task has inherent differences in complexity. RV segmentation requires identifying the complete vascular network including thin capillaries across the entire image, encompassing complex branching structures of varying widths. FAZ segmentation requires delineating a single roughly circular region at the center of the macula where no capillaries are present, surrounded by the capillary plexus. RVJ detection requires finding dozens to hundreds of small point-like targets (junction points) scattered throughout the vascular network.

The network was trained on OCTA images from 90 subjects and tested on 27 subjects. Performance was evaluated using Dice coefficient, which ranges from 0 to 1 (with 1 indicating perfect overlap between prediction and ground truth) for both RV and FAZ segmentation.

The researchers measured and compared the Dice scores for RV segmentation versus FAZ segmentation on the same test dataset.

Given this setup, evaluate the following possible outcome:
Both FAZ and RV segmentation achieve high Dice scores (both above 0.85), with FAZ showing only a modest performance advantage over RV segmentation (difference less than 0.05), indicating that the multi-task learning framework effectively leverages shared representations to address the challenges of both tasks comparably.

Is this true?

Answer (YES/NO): NO